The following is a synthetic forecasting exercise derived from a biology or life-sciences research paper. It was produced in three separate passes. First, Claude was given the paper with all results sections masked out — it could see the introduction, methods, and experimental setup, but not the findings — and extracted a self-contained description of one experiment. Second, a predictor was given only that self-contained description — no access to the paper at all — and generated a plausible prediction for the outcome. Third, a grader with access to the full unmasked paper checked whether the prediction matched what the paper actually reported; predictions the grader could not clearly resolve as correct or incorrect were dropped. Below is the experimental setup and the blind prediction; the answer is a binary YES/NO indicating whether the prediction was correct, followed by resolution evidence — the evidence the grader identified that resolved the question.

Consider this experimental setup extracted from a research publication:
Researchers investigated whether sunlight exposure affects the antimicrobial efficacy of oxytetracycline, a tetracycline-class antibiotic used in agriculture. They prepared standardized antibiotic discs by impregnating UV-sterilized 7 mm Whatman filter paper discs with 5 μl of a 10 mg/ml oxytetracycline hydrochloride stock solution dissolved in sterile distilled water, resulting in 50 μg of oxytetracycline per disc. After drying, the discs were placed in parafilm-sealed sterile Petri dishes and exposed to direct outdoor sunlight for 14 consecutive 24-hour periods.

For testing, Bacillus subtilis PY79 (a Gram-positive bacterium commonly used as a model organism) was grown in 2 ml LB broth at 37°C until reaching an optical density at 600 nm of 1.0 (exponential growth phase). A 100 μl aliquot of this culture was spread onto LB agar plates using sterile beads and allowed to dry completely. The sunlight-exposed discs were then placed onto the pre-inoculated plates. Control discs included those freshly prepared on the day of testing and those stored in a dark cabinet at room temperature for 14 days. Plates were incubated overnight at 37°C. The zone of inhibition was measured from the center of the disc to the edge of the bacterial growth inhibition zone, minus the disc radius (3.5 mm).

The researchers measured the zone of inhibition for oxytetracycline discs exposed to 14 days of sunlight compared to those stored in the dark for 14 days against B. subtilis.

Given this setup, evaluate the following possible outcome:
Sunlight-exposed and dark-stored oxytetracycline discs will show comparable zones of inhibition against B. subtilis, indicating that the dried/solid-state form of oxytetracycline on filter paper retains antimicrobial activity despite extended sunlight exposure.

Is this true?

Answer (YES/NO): NO